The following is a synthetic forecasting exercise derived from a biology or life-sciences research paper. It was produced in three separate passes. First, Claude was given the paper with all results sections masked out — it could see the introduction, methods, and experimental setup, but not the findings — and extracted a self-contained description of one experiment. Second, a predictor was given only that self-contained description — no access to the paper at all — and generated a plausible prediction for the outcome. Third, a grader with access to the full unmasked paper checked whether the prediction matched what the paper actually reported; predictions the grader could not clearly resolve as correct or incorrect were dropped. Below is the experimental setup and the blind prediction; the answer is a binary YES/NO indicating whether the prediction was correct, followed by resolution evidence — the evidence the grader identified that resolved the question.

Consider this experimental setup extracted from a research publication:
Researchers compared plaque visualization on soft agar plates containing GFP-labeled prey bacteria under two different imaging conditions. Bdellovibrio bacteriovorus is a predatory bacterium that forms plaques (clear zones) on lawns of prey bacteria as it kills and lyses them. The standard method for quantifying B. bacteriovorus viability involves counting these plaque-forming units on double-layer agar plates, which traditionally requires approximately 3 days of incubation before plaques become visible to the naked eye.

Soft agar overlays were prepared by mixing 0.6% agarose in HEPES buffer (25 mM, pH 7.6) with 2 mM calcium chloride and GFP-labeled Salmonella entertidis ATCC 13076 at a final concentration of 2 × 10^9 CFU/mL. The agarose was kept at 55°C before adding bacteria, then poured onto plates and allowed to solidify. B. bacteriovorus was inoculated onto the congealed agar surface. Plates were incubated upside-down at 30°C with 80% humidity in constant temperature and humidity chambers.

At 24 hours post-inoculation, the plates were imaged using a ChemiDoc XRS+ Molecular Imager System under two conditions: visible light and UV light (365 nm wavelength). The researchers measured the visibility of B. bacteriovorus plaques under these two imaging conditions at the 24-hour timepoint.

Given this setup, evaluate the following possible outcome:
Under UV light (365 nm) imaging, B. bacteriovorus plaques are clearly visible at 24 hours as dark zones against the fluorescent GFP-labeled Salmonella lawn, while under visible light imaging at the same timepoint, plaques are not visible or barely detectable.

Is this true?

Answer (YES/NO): NO